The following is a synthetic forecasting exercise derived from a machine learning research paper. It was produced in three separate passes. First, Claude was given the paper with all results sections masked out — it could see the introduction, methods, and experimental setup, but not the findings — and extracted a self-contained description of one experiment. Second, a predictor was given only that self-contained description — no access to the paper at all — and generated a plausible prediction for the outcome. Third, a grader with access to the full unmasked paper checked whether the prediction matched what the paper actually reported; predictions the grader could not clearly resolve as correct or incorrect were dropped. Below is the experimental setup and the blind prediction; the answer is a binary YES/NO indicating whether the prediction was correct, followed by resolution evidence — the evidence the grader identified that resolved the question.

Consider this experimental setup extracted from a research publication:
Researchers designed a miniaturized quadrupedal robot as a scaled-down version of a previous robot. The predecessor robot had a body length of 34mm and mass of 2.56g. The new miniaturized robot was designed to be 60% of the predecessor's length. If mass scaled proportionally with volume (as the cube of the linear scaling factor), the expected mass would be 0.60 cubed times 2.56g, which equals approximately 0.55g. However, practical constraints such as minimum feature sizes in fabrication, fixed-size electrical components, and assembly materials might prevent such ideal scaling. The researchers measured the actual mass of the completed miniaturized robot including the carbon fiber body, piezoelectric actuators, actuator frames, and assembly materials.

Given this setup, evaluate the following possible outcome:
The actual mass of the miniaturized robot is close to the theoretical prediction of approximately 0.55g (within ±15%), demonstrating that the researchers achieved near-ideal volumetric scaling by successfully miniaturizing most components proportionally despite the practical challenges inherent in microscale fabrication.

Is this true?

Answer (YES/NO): NO